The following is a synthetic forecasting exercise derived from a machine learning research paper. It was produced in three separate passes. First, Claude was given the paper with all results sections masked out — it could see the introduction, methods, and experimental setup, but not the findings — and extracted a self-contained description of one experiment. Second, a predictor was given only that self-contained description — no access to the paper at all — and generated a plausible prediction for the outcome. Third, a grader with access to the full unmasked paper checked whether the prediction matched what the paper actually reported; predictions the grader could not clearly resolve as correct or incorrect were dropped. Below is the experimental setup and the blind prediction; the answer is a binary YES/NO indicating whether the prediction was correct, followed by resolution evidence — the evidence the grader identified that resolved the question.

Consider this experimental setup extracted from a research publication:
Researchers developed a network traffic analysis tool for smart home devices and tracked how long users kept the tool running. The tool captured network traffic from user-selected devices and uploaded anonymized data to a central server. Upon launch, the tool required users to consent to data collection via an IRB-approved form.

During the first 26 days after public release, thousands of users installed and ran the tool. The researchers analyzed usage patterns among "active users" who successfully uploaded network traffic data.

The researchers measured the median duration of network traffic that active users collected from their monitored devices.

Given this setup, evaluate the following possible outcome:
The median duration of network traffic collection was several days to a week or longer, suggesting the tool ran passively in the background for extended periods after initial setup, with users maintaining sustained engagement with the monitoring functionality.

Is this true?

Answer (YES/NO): NO